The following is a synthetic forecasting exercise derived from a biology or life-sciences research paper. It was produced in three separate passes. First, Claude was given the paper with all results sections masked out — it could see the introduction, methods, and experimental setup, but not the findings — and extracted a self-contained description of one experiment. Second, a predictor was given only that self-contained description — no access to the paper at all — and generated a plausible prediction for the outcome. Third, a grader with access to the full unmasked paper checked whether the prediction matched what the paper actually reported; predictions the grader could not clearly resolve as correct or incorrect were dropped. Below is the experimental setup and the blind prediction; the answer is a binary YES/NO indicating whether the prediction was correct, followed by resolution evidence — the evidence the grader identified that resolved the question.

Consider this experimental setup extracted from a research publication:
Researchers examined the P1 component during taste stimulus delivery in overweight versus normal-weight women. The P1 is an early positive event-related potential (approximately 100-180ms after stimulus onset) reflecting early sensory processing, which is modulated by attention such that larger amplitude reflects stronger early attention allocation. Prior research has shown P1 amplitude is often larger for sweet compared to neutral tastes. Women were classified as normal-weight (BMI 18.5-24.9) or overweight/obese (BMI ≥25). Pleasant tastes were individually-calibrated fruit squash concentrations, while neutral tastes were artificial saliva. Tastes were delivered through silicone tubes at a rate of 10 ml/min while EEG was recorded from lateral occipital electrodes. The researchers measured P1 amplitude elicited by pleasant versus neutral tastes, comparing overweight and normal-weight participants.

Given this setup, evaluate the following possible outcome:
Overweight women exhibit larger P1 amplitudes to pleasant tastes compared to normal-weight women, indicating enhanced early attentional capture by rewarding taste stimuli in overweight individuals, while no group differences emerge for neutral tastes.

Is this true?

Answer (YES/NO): NO